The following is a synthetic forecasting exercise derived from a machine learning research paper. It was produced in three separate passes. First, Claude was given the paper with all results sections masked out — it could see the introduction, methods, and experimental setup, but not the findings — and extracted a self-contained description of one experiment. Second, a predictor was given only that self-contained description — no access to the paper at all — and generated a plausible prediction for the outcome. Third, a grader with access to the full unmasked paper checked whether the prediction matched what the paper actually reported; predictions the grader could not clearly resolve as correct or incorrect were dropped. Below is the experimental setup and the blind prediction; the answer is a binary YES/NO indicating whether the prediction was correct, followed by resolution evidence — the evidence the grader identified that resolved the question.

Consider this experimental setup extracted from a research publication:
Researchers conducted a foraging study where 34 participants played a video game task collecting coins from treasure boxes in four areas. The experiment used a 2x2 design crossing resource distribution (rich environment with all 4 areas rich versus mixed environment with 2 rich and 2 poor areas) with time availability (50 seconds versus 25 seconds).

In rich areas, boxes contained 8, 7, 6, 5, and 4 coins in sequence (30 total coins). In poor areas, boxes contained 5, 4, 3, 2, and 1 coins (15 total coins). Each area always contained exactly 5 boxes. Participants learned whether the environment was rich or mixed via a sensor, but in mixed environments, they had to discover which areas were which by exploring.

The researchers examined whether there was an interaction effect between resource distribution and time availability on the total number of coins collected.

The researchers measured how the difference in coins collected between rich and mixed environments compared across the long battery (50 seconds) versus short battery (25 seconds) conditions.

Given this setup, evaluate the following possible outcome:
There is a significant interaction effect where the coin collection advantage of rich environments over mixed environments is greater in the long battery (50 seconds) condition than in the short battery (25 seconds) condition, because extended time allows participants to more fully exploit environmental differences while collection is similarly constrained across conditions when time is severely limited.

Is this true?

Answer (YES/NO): YES